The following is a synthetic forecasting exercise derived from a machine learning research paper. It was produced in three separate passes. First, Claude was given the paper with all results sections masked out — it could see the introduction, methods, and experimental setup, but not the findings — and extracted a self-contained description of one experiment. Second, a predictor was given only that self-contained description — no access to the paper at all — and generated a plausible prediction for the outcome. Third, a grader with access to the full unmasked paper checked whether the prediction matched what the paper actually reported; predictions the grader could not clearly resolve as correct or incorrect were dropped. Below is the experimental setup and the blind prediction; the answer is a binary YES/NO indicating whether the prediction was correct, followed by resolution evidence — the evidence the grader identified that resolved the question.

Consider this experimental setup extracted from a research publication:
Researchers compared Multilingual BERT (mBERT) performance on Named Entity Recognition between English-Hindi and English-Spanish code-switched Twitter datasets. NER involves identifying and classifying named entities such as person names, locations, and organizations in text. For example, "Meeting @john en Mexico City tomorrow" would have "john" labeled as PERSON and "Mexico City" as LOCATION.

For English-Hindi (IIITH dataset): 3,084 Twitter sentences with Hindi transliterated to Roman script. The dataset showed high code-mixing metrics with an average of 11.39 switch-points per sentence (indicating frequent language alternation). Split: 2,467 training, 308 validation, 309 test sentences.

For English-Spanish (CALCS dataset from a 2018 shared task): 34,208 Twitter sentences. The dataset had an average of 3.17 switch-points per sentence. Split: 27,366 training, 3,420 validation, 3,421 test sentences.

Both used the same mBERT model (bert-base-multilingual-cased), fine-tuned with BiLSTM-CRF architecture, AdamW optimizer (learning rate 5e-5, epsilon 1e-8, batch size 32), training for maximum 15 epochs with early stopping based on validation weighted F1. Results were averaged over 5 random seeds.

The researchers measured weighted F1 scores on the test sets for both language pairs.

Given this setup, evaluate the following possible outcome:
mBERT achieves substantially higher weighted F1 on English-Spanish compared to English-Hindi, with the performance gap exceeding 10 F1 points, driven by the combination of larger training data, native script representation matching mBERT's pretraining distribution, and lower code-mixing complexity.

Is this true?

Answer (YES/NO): NO